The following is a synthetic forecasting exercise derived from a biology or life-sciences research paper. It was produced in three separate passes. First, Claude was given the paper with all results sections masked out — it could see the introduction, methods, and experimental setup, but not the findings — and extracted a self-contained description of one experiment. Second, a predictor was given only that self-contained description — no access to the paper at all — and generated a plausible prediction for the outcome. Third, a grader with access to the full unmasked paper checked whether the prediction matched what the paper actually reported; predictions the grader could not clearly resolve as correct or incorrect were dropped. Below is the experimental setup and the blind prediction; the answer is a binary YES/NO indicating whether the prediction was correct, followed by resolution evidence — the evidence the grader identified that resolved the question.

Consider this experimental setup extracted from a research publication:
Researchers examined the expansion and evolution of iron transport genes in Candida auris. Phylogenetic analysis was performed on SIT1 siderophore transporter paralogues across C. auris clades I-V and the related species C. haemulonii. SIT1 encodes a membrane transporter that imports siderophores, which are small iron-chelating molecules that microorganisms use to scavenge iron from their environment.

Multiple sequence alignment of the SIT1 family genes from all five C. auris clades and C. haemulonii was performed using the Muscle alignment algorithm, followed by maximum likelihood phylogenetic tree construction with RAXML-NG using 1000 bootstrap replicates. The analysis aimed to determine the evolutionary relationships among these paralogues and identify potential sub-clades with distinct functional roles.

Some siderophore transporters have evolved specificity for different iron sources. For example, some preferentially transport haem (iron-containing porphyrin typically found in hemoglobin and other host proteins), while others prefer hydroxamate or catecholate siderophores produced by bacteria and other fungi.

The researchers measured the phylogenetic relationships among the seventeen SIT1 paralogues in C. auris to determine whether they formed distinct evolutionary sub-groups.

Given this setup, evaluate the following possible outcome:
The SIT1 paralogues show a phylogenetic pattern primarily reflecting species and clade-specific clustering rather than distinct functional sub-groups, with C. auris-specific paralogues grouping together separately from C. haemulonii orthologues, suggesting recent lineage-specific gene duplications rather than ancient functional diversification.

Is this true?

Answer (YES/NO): NO